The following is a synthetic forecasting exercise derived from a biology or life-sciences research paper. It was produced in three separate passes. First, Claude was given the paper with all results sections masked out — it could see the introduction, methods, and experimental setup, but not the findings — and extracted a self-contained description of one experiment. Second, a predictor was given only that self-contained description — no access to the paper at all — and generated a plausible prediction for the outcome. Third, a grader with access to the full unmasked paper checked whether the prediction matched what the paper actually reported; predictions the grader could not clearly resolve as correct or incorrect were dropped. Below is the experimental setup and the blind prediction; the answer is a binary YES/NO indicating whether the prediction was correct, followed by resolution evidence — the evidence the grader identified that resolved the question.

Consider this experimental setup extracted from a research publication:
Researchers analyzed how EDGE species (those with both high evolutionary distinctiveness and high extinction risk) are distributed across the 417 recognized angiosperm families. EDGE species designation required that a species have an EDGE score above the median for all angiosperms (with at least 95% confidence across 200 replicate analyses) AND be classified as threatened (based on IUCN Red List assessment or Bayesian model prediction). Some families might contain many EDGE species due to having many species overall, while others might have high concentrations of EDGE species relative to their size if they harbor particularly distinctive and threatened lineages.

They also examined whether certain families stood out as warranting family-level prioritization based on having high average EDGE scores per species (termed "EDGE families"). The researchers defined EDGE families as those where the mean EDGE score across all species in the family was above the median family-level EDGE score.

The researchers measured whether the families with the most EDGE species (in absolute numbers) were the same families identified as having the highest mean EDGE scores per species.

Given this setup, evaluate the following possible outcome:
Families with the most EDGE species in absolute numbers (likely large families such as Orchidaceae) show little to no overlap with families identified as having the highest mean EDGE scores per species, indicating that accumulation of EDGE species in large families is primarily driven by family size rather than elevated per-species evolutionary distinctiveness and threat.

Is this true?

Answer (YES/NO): NO